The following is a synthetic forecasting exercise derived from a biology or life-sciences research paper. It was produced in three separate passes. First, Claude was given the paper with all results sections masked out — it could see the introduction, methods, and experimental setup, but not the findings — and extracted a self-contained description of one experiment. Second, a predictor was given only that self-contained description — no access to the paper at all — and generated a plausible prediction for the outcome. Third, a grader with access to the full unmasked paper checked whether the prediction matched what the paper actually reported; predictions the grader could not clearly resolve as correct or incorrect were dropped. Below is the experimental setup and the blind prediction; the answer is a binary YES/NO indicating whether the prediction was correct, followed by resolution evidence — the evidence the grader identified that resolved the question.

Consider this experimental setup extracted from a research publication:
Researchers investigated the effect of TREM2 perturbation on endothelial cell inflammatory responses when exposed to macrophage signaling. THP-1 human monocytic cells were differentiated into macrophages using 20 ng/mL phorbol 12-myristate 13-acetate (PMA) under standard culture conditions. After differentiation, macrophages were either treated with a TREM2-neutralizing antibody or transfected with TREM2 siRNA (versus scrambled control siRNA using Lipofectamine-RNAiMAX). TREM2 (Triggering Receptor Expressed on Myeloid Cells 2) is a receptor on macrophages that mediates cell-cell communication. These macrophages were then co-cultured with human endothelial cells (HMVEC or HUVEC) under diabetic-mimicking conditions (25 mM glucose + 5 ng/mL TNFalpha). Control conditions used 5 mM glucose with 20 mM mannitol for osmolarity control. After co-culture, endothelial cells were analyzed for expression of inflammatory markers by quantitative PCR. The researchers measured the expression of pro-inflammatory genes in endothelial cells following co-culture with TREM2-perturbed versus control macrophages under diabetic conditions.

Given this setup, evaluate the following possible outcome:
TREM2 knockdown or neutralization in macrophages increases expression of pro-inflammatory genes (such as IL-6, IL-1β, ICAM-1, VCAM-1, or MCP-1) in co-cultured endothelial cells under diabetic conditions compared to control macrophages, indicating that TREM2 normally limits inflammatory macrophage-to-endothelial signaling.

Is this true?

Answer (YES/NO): NO